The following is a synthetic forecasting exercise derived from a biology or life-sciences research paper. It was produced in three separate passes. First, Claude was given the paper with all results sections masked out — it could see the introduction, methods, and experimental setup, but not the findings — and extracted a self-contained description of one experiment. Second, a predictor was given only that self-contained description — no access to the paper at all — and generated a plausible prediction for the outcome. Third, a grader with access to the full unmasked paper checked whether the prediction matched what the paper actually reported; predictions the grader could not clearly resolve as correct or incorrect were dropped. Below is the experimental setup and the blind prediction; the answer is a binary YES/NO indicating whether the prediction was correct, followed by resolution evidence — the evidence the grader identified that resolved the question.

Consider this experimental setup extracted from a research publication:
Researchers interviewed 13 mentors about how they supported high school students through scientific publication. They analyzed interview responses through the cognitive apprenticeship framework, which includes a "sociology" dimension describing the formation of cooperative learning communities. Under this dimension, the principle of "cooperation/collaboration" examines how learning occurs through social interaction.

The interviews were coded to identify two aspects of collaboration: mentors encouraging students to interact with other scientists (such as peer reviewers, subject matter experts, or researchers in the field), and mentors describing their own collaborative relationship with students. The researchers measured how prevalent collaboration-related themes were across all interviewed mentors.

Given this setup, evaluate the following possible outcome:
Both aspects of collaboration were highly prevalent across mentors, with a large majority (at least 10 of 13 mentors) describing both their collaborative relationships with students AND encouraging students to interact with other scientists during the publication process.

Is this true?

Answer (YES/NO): NO